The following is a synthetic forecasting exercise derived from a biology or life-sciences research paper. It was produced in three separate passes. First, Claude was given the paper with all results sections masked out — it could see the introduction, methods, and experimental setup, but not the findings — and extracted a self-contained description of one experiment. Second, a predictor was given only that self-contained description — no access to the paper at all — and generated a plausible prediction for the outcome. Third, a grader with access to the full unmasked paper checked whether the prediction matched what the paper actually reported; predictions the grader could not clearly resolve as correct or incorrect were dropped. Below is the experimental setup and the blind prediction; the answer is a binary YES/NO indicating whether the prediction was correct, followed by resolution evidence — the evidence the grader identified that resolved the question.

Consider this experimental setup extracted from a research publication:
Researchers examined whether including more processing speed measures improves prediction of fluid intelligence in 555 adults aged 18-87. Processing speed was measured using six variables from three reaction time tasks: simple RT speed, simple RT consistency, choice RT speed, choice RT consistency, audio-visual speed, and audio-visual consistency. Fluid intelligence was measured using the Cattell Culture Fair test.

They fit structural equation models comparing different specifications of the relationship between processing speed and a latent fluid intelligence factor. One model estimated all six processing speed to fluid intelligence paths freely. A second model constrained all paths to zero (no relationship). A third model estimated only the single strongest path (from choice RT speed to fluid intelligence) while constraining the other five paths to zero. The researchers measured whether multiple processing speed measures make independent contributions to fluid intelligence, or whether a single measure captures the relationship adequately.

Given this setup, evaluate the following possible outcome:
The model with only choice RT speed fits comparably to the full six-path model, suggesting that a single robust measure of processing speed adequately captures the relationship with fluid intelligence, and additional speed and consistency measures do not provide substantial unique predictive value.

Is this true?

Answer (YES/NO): NO